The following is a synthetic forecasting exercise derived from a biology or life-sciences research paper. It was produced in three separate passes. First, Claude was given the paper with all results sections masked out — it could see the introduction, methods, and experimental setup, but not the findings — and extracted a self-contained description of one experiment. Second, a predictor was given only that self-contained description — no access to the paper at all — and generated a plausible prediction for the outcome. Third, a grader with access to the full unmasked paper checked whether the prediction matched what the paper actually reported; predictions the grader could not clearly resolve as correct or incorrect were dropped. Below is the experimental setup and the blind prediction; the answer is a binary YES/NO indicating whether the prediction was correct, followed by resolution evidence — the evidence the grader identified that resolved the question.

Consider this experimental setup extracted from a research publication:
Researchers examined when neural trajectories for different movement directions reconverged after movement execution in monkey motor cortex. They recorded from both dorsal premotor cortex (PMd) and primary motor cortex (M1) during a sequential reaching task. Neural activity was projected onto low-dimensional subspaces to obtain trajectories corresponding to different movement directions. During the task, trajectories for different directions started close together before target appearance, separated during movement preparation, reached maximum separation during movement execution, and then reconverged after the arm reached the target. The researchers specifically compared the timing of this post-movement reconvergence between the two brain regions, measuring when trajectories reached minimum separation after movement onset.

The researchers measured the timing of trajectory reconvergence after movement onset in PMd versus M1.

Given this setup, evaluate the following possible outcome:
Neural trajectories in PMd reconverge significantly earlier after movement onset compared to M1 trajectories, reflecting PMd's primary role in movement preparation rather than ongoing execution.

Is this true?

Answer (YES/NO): YES